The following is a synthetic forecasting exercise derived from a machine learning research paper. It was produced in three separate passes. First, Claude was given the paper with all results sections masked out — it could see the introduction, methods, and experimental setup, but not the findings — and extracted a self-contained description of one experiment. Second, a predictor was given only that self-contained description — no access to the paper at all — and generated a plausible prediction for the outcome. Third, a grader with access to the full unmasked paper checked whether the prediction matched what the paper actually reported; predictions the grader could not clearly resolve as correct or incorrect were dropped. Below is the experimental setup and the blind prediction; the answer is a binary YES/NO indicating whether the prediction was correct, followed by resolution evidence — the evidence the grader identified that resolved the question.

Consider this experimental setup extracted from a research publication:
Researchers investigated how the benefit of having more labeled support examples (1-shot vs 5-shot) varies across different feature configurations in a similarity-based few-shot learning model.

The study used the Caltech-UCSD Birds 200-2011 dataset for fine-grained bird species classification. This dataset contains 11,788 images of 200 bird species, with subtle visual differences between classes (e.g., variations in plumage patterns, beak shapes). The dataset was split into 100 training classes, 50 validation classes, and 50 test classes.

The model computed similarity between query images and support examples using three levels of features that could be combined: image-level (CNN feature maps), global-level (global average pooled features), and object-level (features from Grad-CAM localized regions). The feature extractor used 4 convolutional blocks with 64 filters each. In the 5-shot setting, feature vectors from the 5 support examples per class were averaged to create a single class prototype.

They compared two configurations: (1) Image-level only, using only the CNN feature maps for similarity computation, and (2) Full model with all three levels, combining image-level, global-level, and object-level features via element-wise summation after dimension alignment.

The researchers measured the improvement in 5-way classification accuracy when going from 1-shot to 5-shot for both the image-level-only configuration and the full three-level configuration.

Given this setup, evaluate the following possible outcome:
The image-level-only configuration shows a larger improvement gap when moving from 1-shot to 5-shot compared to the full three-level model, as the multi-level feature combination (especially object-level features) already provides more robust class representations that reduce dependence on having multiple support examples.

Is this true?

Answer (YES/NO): YES